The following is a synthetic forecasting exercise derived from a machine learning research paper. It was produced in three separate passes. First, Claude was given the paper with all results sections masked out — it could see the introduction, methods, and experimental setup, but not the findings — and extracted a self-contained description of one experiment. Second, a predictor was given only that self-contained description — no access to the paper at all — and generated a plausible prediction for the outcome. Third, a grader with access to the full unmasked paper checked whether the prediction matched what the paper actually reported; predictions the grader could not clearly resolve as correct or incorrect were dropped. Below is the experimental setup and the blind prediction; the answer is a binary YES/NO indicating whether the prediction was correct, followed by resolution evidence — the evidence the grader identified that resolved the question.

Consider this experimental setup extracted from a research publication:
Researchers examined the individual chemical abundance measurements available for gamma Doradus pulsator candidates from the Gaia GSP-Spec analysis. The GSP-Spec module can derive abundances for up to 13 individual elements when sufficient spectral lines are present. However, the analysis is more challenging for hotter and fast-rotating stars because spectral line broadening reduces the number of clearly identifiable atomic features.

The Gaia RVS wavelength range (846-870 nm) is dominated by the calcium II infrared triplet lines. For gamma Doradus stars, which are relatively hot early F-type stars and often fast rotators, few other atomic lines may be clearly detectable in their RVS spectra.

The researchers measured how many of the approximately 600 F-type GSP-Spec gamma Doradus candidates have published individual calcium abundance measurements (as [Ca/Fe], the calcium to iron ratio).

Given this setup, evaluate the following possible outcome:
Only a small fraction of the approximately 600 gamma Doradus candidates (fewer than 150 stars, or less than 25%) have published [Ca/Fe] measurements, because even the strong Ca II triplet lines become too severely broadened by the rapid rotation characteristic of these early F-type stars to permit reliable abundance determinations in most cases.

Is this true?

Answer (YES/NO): YES